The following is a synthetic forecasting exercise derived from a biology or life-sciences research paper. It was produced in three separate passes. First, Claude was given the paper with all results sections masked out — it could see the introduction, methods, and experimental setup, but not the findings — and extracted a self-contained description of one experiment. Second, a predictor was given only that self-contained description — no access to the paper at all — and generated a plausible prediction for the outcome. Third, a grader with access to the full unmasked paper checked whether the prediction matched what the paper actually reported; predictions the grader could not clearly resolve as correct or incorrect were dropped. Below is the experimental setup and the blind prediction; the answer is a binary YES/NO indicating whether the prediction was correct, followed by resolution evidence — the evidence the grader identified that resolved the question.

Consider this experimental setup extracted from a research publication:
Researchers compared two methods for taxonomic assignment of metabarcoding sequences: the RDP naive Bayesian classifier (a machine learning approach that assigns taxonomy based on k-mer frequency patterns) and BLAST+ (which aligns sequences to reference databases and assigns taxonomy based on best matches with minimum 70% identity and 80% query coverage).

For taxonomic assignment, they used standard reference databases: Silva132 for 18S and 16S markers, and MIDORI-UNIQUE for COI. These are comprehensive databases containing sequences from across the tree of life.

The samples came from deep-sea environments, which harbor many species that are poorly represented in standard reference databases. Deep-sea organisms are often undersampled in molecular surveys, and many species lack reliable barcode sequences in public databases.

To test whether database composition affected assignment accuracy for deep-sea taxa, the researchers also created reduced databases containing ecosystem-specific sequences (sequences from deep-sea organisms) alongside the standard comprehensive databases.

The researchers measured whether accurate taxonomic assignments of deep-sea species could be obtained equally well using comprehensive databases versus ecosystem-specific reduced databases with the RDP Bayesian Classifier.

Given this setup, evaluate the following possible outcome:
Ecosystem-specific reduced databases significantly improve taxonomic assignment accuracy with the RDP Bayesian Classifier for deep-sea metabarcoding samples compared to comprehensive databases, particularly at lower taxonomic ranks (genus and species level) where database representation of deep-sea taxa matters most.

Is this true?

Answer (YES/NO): YES